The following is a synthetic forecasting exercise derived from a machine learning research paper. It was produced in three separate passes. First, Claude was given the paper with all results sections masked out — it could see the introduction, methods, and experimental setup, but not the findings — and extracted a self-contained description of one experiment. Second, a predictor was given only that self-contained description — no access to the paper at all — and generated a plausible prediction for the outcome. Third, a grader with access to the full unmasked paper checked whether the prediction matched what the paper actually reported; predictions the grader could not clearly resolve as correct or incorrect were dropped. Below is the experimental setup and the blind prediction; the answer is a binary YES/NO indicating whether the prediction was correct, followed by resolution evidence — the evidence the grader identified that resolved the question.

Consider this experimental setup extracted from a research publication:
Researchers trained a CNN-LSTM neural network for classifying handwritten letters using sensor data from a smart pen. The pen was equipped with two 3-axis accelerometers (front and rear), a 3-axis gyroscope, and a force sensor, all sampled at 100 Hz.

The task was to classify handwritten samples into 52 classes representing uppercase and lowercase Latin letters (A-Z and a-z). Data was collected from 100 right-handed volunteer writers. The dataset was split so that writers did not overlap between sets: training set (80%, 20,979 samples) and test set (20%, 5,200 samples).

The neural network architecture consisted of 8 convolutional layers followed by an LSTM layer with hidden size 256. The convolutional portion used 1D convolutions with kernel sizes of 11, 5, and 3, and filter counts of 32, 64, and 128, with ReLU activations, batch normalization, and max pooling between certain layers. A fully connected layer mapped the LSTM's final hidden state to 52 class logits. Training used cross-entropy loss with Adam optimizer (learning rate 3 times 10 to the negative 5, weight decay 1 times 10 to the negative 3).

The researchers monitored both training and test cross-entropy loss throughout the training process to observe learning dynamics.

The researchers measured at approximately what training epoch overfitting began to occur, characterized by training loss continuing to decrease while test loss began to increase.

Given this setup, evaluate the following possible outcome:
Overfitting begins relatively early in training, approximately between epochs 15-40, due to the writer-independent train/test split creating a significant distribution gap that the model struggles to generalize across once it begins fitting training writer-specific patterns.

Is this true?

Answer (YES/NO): NO